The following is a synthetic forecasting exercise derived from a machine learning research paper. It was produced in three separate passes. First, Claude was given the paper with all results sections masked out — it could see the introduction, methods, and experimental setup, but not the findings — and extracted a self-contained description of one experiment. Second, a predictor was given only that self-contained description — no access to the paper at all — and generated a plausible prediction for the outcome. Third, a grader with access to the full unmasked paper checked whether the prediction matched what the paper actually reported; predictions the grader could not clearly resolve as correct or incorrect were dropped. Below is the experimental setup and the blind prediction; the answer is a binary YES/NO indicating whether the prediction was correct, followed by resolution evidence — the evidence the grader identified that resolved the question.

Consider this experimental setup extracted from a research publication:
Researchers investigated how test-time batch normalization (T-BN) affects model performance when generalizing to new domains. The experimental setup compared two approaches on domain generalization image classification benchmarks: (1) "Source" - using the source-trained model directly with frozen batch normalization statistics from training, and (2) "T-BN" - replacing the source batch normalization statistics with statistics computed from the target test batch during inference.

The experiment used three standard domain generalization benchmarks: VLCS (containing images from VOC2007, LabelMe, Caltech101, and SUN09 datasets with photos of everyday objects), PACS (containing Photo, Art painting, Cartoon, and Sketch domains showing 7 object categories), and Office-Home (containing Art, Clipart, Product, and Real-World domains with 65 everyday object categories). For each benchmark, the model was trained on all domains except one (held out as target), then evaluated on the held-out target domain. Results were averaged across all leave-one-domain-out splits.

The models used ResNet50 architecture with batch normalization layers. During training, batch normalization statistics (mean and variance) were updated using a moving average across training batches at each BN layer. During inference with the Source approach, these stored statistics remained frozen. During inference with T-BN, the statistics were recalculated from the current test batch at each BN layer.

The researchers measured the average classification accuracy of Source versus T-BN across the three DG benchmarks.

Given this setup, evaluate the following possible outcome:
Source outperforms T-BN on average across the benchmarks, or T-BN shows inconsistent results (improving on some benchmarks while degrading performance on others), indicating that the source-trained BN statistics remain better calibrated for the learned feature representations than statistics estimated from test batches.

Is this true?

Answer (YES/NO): YES